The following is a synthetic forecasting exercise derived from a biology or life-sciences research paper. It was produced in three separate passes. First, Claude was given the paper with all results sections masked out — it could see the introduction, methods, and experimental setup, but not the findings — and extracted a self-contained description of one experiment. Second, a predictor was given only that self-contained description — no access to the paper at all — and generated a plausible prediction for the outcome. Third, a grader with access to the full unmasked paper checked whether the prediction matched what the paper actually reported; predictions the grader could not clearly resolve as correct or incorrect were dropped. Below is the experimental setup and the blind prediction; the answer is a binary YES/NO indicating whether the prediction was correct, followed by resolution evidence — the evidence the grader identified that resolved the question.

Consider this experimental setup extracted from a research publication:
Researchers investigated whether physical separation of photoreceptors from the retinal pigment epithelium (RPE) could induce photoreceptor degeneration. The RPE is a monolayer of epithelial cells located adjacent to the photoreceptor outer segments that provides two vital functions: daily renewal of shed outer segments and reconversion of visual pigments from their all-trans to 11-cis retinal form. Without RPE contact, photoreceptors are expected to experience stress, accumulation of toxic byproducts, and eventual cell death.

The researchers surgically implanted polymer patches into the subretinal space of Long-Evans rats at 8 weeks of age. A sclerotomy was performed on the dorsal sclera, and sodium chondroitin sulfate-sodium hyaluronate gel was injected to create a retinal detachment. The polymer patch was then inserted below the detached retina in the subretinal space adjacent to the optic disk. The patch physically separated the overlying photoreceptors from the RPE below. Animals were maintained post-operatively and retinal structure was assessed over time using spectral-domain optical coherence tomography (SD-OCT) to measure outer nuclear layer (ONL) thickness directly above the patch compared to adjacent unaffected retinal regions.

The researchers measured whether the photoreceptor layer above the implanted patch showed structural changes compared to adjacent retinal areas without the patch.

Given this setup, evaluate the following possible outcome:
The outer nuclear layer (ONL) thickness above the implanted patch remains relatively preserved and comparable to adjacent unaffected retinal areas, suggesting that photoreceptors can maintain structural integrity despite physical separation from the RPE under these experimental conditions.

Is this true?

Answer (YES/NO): NO